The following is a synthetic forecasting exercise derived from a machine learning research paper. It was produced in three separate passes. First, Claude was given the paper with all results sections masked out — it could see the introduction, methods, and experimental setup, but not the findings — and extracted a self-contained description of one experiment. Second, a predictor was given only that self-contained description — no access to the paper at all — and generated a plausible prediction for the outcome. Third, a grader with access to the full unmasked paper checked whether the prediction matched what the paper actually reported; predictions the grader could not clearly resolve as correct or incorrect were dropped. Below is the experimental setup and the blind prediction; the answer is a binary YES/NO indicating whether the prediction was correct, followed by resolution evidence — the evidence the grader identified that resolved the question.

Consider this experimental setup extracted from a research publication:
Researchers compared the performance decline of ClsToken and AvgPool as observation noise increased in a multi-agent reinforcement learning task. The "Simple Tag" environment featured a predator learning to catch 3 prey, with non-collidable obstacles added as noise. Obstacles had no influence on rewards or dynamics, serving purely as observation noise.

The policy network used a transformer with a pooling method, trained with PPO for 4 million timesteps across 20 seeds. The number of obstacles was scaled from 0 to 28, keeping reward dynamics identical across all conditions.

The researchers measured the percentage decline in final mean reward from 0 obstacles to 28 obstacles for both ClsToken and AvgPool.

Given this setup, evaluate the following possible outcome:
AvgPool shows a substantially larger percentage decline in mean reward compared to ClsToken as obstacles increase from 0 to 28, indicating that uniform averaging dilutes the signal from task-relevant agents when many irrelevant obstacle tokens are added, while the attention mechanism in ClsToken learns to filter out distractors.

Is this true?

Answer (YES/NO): NO